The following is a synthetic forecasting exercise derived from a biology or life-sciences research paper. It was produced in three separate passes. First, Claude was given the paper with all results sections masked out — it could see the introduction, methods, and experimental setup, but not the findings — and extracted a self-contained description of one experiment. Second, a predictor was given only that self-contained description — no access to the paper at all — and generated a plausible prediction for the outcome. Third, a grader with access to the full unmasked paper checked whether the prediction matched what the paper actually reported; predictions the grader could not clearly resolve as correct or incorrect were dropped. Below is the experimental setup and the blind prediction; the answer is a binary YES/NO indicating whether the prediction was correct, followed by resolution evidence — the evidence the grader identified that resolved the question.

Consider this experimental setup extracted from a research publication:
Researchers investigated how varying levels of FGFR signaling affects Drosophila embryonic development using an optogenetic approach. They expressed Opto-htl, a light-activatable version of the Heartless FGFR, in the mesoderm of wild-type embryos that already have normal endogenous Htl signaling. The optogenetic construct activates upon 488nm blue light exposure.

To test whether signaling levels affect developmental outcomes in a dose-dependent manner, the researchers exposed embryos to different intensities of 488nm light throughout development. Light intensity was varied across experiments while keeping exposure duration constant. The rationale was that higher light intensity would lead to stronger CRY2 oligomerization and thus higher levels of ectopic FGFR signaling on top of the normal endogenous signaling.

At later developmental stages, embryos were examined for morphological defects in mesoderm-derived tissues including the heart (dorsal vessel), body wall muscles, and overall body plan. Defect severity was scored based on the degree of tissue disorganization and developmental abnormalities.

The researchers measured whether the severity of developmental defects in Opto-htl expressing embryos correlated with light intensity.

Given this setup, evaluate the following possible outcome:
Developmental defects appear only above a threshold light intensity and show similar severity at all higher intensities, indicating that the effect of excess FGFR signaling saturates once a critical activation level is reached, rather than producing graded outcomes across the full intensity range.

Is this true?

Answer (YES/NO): NO